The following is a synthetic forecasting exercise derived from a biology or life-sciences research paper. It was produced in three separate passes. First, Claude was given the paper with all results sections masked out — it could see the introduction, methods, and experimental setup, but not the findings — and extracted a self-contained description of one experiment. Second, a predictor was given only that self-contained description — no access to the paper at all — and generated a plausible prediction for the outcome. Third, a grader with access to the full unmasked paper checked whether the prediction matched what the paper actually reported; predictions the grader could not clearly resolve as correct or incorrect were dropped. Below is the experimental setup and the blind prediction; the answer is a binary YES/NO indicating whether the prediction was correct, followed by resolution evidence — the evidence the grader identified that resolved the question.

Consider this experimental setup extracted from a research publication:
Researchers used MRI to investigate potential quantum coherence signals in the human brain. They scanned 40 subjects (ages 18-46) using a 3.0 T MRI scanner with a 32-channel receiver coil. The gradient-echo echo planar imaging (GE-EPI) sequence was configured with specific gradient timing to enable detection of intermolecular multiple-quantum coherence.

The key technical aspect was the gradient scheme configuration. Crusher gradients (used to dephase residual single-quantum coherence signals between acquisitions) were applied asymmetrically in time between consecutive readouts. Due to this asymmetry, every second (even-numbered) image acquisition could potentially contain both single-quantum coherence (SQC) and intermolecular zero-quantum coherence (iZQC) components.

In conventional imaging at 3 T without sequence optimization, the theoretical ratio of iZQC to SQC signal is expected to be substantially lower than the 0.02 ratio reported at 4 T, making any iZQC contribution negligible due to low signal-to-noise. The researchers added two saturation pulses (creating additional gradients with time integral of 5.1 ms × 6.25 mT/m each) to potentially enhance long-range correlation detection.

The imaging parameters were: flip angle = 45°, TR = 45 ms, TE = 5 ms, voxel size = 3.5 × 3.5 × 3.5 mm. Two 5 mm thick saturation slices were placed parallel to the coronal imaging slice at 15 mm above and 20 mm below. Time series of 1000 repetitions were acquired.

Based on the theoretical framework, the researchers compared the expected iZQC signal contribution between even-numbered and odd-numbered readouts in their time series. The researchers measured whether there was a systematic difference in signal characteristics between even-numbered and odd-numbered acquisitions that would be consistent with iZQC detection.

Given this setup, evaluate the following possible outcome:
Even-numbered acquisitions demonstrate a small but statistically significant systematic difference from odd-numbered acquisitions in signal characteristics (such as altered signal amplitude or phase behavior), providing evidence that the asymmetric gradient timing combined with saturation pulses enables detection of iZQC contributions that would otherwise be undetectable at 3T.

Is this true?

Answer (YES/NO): NO